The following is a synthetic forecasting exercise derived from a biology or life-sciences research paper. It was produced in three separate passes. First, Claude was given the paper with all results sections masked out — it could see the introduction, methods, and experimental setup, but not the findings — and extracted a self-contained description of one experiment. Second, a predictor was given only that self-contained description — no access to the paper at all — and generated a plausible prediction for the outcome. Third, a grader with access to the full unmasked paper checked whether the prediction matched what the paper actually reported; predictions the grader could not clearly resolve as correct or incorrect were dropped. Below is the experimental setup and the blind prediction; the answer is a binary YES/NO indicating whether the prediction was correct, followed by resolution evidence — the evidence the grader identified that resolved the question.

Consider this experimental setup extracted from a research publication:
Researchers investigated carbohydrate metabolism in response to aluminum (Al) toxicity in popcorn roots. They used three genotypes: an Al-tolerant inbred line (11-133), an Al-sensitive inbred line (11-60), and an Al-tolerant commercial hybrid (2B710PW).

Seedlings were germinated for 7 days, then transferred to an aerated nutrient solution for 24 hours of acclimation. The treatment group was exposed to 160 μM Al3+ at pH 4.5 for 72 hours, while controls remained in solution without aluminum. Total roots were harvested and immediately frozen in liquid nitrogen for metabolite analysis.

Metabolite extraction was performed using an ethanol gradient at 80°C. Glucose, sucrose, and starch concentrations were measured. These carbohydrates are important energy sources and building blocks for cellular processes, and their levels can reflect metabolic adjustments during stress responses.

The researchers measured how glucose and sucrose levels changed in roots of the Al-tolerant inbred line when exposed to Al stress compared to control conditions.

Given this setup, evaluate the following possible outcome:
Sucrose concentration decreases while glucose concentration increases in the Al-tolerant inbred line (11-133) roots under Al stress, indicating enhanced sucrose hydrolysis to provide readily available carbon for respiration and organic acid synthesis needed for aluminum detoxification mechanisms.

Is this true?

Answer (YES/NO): NO